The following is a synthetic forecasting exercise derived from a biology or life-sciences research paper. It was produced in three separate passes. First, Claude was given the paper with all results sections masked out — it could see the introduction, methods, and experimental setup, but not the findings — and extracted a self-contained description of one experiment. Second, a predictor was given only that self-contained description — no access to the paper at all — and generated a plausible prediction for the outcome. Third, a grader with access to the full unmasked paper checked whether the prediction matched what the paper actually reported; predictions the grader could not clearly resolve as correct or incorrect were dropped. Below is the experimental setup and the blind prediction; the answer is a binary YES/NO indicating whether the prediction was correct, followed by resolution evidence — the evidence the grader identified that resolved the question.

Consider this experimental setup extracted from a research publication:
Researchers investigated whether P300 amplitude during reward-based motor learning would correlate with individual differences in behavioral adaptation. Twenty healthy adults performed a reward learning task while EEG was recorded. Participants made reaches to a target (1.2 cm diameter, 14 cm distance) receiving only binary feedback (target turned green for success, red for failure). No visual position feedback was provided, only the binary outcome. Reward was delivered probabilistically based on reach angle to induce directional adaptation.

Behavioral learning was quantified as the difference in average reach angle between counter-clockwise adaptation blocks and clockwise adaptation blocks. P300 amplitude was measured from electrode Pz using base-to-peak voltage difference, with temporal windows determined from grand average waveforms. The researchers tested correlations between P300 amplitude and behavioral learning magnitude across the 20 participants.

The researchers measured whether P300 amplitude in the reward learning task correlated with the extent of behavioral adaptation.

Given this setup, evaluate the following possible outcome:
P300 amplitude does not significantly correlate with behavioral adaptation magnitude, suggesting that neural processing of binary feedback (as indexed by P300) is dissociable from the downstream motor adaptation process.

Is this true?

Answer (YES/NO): YES